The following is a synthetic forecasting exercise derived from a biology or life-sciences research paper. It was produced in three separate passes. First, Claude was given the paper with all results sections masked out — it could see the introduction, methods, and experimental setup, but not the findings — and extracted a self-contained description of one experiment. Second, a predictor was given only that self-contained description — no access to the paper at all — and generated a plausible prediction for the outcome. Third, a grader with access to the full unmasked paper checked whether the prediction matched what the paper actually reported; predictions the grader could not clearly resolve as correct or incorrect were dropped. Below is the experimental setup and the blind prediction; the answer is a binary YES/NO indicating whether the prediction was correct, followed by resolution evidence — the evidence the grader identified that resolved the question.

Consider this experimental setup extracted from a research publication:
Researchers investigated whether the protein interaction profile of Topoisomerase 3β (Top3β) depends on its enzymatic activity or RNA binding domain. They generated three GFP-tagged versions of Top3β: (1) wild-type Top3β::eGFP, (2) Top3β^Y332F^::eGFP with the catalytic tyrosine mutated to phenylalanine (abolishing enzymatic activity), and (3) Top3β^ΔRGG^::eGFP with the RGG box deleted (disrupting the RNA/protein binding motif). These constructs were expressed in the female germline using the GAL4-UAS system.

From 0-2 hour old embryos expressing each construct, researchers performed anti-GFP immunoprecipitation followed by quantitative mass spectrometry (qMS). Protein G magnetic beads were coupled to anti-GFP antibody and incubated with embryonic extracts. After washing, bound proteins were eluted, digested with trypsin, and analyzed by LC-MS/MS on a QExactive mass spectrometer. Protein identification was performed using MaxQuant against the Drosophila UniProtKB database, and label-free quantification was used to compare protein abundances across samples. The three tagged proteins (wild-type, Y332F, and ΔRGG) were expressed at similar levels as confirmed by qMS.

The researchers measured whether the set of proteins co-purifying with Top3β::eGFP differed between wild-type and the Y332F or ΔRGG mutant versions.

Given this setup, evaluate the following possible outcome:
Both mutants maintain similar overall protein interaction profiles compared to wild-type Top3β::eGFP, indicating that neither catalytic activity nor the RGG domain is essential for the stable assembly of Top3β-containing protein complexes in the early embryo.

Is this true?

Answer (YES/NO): NO